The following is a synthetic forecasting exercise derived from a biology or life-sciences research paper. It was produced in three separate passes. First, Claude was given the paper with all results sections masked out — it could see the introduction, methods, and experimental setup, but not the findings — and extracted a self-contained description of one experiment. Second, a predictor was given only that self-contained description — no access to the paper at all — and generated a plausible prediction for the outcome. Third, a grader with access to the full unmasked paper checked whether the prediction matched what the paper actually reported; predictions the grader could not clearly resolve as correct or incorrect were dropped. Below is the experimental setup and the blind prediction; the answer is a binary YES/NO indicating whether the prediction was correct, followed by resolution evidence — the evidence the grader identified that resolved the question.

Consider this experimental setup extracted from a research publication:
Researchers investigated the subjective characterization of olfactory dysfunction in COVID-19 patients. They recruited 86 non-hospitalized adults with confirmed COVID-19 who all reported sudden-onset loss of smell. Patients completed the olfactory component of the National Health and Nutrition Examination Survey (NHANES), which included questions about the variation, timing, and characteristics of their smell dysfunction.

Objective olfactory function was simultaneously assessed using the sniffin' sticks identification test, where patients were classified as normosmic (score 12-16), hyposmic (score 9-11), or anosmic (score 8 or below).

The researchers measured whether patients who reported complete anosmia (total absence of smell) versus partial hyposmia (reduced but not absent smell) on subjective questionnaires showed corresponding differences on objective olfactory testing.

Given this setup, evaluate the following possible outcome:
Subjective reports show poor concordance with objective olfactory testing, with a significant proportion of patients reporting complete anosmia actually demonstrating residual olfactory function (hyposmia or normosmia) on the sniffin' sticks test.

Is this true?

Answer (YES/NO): YES